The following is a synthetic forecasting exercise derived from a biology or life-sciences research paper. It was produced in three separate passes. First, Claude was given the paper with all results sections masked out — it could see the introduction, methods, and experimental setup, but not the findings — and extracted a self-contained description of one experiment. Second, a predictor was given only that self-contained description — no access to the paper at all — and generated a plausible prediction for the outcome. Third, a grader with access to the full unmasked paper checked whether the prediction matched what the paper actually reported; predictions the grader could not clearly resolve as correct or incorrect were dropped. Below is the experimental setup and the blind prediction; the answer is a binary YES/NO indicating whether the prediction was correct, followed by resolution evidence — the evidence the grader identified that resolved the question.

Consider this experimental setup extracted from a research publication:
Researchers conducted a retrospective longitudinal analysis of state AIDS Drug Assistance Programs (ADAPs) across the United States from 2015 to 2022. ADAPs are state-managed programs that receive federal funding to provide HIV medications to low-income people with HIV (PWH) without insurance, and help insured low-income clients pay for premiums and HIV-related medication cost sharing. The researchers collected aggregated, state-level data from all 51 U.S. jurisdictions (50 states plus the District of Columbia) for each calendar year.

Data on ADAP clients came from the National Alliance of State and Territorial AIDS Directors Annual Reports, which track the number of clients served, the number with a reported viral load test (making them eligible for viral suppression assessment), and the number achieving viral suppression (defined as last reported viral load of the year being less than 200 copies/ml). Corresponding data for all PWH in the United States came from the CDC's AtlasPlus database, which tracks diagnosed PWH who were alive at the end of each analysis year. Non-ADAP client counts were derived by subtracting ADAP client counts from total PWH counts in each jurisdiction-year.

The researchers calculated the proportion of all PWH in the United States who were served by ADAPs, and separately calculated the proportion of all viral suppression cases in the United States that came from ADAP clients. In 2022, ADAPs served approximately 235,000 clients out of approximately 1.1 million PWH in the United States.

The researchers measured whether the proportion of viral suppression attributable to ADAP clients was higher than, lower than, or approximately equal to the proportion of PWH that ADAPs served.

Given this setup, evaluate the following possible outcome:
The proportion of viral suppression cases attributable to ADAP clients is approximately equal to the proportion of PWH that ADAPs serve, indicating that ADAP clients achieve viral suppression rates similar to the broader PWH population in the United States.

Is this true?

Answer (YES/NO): NO